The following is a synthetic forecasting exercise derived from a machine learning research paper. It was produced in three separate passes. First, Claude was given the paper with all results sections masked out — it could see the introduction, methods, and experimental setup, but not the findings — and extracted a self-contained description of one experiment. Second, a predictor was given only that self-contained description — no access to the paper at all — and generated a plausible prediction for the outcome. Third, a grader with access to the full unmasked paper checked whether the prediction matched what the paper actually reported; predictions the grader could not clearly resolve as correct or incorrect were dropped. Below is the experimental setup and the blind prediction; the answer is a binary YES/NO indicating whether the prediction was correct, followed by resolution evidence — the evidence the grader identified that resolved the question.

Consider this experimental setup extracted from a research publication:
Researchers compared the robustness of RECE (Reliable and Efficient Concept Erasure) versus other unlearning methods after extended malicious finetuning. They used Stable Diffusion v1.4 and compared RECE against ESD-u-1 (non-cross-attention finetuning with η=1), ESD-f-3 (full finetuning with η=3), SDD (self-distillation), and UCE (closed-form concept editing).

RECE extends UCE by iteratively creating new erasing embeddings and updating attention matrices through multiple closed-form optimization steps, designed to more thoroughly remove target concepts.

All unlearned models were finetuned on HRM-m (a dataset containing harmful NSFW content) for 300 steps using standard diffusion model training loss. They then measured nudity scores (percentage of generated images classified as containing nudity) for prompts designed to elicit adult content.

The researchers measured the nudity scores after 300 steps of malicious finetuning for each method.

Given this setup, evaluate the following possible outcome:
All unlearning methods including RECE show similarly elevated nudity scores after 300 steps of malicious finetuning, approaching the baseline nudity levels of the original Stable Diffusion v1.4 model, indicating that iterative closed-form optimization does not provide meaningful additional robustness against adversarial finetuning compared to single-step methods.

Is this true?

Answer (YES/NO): NO